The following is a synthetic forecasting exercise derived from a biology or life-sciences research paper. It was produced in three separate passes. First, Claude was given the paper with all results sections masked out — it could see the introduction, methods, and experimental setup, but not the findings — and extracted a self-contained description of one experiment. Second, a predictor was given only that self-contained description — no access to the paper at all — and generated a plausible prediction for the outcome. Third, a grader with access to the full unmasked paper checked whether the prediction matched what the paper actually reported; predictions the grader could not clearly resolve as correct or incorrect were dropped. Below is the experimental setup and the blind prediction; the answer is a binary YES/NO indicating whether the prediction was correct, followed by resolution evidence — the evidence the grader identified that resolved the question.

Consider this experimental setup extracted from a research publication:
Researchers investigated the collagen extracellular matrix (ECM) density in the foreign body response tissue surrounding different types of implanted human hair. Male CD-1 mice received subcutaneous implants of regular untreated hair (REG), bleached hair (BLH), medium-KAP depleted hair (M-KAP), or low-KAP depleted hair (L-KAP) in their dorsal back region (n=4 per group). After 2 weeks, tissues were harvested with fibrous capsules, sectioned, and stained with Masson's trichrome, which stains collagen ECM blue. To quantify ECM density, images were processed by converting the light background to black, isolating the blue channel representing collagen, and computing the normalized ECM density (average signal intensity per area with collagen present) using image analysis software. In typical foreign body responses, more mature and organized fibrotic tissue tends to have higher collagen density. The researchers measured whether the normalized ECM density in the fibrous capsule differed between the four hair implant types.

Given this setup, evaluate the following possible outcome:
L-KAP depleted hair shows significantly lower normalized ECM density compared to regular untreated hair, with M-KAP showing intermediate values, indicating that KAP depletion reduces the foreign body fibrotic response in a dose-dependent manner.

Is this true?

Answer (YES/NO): NO